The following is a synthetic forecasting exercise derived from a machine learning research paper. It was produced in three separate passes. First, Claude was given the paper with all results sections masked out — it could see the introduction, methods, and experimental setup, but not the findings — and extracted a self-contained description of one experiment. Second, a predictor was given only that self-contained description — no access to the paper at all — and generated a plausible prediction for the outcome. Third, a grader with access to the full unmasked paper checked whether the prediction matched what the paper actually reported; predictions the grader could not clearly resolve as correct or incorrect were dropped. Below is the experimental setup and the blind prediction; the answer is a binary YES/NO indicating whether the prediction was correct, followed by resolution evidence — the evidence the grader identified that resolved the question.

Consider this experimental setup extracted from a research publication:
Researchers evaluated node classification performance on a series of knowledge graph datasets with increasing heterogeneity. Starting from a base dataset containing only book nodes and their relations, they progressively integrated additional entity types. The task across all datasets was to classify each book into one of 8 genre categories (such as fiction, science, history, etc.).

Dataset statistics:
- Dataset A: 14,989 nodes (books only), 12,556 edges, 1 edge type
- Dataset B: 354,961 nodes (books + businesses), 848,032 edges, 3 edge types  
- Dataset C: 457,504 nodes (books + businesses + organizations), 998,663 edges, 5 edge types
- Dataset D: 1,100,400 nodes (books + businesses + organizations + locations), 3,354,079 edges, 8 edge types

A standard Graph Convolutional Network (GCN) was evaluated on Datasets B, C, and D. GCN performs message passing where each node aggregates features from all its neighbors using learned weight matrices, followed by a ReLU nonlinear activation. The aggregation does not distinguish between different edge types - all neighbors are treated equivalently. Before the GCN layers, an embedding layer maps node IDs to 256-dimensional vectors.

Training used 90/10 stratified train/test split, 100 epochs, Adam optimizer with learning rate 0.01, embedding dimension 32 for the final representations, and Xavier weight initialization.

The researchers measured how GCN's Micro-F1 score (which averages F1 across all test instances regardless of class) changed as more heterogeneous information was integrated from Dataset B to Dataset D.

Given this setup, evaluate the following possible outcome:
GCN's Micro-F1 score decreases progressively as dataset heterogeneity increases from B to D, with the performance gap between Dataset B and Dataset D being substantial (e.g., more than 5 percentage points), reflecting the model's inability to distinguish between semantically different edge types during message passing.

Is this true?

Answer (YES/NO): NO